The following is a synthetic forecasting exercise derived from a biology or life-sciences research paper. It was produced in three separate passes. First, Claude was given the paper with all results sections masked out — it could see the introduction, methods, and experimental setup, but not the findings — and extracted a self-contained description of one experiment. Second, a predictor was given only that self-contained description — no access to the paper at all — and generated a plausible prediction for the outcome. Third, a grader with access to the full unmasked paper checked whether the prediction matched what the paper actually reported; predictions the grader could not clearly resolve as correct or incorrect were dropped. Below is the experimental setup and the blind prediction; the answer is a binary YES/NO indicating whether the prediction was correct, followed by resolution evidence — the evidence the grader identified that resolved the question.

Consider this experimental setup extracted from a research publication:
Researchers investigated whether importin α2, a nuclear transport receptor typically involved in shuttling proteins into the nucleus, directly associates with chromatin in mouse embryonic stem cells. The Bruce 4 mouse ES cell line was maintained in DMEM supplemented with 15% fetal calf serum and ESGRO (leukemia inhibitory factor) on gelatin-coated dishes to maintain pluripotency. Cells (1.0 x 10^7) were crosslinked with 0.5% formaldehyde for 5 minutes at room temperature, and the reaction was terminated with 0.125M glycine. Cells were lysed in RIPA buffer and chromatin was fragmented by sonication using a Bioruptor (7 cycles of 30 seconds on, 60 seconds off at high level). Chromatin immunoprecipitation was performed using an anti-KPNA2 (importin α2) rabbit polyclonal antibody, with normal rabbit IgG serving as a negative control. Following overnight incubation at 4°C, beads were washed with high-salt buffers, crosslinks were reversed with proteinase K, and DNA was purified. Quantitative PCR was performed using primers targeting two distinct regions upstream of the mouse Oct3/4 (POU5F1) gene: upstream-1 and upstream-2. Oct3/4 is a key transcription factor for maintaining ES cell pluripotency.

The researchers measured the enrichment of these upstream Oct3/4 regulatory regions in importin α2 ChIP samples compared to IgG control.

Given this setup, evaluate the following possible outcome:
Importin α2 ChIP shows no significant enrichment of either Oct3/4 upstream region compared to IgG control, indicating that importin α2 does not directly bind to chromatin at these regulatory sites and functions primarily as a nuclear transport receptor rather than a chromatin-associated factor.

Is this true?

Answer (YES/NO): NO